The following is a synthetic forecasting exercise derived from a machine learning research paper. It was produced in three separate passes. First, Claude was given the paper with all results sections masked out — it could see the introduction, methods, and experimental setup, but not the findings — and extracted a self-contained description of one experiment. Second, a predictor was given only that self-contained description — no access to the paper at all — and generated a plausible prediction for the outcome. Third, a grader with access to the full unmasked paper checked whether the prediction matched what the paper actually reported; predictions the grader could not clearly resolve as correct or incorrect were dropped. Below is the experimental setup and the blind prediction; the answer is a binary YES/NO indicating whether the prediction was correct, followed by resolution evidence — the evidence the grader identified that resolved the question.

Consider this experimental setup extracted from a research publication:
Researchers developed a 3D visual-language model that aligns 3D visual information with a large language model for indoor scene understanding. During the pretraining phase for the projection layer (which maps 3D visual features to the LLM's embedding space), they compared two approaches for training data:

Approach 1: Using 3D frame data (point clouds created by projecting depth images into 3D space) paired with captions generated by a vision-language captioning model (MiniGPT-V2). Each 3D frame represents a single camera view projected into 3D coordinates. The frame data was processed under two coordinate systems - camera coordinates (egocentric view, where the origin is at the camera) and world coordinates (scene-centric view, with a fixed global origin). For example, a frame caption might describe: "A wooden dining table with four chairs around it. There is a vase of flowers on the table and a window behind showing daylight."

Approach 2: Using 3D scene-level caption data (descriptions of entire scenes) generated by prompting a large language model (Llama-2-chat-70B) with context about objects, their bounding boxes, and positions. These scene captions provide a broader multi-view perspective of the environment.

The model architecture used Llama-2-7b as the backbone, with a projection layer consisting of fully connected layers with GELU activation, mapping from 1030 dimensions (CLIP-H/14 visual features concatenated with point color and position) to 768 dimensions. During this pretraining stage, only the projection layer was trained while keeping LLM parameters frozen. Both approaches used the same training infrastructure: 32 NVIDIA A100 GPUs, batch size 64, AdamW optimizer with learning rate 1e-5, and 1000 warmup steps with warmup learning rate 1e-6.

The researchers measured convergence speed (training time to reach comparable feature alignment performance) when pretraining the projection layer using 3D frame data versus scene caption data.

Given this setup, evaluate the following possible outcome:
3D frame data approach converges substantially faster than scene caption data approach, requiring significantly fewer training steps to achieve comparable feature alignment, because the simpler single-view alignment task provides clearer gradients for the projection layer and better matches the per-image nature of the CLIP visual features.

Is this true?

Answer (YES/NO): NO